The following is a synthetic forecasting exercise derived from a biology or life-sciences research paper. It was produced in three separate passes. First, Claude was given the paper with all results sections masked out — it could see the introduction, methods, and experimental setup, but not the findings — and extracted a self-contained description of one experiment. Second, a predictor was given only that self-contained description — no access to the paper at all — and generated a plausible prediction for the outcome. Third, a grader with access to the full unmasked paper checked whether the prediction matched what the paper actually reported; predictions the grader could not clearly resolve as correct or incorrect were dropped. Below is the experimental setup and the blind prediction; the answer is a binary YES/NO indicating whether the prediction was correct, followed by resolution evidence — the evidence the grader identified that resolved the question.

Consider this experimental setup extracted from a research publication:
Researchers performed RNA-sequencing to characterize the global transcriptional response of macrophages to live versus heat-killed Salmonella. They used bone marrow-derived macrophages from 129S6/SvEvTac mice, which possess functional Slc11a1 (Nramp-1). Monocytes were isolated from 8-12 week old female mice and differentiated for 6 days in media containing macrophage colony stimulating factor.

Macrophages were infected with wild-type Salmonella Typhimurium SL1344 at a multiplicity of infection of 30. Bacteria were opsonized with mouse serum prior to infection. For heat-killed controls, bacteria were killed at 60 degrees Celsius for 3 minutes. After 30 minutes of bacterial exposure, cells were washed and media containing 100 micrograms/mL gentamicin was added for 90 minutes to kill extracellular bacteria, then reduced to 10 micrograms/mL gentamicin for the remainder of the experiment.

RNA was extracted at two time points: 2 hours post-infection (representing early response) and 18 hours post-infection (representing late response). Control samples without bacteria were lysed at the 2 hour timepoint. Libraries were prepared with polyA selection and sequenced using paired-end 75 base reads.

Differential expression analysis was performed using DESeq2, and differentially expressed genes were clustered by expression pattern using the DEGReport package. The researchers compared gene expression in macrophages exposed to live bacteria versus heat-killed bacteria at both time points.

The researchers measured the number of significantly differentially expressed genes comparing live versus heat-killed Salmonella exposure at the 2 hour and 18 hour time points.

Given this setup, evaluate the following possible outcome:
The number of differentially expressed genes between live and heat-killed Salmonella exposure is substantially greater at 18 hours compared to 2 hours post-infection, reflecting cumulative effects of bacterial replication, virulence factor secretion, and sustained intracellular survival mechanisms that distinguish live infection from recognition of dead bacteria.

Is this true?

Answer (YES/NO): NO